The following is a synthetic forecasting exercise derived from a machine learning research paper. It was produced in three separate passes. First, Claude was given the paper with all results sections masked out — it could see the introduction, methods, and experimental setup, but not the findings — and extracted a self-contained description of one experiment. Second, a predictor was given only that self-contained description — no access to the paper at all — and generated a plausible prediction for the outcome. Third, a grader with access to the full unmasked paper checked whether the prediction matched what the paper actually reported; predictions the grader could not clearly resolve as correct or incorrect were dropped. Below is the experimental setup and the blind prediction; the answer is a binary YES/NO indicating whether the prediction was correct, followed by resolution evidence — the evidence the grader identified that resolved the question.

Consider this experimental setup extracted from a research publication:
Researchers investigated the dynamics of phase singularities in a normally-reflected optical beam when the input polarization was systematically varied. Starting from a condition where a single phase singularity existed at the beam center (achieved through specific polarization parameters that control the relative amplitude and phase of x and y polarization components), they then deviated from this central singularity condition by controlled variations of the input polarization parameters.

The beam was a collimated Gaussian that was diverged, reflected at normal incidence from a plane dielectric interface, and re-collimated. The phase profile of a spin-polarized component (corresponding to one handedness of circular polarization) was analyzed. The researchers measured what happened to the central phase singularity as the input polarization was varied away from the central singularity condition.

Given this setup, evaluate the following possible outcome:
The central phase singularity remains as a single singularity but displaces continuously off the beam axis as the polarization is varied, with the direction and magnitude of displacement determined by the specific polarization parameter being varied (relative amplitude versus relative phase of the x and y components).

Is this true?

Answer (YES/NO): NO